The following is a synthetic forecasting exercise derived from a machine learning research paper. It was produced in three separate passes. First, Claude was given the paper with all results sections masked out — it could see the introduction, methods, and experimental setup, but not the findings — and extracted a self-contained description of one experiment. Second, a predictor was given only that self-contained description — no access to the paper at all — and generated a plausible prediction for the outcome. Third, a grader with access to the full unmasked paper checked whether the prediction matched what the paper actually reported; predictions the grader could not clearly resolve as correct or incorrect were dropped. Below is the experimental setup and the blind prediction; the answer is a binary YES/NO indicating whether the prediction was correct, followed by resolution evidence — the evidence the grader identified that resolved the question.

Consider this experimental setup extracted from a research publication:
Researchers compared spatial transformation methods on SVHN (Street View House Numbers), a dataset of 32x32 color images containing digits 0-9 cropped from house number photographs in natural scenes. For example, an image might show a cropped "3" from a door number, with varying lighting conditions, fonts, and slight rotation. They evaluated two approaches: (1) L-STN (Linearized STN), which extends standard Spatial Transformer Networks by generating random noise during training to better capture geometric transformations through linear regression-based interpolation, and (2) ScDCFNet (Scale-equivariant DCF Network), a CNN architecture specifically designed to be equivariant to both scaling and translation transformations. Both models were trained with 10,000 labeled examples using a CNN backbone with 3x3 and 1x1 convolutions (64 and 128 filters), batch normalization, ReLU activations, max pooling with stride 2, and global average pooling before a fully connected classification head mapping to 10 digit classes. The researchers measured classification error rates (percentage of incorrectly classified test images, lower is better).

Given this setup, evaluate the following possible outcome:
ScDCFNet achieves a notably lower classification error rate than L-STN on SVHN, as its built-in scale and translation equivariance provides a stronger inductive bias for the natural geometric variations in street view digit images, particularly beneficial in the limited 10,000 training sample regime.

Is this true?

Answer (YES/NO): YES